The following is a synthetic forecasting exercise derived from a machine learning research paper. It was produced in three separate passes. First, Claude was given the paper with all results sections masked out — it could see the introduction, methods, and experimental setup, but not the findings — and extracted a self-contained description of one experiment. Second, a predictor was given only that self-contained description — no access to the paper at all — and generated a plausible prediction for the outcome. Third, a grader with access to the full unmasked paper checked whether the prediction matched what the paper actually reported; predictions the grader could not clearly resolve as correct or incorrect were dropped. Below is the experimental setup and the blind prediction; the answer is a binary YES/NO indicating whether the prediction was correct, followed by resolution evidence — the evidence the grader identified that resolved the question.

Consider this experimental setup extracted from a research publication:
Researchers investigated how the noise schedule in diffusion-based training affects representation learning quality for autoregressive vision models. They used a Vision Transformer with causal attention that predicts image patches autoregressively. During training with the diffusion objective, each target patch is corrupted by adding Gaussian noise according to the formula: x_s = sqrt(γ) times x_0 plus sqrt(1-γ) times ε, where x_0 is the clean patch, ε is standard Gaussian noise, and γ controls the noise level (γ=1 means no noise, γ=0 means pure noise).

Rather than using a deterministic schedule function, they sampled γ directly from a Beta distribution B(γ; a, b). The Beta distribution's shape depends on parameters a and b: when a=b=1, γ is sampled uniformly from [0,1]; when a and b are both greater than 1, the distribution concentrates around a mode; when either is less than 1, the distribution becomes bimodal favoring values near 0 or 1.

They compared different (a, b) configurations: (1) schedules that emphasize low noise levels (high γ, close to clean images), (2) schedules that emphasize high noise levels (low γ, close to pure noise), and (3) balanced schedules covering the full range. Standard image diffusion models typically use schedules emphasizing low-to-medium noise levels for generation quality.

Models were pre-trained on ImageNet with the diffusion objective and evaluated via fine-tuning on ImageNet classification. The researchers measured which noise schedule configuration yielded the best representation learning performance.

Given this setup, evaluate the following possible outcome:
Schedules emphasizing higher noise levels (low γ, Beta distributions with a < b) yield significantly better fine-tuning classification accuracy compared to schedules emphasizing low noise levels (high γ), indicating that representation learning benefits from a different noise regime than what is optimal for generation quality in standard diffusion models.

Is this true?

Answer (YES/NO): YES